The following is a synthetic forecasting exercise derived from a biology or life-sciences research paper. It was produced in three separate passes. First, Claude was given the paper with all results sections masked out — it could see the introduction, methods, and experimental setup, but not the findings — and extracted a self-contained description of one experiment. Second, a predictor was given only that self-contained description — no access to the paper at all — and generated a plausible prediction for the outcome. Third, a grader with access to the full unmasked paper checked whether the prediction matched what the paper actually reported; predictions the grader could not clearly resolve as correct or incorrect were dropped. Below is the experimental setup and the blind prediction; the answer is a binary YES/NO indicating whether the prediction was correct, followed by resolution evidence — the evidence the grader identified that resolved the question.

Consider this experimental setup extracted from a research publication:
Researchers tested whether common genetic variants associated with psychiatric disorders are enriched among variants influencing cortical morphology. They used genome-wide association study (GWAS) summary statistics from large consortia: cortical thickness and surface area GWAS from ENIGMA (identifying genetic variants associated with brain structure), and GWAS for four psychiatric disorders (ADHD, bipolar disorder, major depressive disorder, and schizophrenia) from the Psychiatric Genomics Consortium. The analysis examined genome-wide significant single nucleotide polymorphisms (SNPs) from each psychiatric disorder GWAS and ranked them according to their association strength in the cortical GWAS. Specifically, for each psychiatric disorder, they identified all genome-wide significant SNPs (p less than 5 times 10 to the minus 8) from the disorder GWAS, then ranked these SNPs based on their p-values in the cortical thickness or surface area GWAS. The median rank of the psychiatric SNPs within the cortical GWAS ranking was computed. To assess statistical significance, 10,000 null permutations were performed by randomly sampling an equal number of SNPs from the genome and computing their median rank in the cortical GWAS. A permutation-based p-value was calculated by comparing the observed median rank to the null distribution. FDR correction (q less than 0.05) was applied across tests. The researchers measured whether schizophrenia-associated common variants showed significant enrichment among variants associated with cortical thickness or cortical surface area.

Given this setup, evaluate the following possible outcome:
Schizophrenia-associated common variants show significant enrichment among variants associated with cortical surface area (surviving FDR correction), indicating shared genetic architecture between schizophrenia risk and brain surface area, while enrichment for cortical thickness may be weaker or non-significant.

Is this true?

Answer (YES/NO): NO